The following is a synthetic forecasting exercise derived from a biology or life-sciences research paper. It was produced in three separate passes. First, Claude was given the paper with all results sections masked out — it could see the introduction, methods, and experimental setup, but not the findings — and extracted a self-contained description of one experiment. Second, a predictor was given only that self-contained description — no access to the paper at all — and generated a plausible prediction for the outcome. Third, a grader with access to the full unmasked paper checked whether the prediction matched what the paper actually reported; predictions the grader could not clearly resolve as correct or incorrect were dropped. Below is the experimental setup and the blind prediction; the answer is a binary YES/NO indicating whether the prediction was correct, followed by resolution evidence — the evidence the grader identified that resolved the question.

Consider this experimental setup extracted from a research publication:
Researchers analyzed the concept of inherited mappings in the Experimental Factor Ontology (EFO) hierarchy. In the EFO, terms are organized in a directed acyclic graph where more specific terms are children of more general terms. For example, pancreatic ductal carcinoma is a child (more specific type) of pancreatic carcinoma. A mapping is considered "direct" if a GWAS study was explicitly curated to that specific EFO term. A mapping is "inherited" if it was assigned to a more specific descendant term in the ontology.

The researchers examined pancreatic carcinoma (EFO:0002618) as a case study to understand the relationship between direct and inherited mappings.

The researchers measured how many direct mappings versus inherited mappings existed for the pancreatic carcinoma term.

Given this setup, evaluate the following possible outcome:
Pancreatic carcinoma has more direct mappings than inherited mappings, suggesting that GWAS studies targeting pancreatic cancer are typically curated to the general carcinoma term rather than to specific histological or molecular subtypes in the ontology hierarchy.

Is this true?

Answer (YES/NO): YES